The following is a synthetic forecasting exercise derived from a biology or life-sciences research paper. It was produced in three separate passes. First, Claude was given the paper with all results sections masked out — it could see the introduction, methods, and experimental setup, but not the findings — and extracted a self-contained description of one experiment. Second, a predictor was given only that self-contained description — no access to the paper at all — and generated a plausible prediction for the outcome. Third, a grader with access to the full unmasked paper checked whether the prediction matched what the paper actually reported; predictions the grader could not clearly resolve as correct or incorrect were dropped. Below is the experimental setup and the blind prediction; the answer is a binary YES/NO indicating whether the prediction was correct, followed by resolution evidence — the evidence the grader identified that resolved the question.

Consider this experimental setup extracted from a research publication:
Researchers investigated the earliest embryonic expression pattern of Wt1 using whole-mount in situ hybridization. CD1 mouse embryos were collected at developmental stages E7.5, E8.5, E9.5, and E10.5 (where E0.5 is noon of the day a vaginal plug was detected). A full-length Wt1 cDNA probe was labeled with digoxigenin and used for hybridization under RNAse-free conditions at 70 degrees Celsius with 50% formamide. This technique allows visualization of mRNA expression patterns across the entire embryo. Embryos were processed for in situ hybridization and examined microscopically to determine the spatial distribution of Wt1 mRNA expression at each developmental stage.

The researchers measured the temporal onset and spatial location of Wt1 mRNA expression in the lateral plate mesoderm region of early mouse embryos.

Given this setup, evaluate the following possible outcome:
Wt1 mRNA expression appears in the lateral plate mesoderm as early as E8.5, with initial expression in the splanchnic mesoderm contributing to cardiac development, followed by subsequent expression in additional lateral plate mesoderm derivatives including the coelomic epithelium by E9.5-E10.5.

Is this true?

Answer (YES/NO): NO